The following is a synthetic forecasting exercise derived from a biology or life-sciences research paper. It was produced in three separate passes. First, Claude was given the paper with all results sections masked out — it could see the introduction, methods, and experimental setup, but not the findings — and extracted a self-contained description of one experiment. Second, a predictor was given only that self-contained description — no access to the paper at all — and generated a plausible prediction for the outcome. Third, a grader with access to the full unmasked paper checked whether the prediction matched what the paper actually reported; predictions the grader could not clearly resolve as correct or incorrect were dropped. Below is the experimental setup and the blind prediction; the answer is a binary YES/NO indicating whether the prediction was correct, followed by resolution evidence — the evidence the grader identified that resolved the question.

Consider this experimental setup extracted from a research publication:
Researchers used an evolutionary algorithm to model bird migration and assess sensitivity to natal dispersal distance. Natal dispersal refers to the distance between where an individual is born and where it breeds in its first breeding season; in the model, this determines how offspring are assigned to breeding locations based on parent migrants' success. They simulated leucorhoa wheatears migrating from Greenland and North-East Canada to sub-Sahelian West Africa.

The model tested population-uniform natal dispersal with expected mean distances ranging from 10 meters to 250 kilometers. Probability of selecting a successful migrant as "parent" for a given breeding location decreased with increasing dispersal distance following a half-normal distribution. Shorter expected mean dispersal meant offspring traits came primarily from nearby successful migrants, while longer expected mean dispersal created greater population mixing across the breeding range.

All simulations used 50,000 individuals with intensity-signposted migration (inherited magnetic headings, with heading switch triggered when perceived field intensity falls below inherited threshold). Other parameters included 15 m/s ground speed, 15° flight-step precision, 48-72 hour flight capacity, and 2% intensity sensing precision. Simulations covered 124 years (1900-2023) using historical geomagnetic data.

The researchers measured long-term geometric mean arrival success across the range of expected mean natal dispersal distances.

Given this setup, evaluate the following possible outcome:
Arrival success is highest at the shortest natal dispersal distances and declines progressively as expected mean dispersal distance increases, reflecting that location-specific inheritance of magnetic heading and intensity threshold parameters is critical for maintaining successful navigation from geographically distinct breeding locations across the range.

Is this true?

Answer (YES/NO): NO